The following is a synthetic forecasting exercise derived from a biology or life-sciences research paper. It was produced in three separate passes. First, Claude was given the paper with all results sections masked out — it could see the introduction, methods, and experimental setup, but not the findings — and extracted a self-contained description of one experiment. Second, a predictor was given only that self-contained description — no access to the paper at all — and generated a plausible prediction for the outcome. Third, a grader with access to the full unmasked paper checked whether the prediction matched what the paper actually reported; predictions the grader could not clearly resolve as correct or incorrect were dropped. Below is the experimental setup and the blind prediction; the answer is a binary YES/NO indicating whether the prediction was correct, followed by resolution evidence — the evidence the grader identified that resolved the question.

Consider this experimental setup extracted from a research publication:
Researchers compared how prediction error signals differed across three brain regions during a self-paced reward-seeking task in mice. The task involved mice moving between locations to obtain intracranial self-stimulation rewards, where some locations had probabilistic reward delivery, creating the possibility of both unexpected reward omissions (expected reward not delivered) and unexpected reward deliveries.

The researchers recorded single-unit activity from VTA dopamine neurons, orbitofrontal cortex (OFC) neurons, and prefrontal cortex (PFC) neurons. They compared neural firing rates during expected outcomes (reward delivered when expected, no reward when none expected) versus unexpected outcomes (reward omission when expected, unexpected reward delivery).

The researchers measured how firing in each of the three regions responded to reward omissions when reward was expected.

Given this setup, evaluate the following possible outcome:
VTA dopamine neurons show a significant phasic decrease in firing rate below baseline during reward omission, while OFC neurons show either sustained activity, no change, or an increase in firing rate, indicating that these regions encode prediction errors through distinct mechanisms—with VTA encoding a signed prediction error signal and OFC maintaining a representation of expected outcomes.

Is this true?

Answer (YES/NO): YES